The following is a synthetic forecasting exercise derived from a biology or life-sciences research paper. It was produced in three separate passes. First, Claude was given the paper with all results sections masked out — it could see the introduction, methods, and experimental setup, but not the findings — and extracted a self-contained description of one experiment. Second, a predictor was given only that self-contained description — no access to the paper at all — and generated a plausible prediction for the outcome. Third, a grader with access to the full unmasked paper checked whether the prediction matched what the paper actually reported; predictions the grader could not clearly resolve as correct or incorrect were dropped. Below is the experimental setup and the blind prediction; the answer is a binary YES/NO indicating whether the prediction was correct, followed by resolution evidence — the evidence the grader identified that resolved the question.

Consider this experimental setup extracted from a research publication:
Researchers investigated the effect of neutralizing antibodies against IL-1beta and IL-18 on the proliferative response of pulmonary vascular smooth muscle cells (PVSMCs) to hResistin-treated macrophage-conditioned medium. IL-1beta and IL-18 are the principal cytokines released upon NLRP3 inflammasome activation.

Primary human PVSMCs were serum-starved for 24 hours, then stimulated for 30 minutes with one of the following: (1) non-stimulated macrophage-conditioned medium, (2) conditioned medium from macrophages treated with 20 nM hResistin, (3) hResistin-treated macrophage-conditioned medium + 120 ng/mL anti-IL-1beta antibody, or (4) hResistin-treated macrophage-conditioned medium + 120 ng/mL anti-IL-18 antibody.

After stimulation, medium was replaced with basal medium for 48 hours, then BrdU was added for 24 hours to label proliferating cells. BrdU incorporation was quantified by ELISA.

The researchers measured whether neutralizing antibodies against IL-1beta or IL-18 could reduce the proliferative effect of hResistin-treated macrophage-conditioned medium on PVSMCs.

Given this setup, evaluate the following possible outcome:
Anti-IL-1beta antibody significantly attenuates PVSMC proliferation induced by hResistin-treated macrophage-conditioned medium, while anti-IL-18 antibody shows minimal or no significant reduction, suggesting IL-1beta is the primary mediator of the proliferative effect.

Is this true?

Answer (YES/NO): NO